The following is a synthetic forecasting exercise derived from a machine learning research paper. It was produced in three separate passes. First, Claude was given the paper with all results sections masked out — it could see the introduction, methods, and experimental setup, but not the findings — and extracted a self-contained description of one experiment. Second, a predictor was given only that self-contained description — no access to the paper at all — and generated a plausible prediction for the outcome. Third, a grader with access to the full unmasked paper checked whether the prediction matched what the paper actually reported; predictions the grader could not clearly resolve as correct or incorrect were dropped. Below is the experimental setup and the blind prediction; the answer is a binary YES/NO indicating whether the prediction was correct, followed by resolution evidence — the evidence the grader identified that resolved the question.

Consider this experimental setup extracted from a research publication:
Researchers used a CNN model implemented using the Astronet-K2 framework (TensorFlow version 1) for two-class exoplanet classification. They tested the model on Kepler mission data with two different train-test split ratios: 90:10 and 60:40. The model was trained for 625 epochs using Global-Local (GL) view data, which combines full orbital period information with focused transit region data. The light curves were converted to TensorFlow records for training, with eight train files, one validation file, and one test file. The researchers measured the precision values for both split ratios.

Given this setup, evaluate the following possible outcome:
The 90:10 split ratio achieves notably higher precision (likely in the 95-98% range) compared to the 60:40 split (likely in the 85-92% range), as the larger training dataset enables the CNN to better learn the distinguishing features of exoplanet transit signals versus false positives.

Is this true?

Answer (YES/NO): NO